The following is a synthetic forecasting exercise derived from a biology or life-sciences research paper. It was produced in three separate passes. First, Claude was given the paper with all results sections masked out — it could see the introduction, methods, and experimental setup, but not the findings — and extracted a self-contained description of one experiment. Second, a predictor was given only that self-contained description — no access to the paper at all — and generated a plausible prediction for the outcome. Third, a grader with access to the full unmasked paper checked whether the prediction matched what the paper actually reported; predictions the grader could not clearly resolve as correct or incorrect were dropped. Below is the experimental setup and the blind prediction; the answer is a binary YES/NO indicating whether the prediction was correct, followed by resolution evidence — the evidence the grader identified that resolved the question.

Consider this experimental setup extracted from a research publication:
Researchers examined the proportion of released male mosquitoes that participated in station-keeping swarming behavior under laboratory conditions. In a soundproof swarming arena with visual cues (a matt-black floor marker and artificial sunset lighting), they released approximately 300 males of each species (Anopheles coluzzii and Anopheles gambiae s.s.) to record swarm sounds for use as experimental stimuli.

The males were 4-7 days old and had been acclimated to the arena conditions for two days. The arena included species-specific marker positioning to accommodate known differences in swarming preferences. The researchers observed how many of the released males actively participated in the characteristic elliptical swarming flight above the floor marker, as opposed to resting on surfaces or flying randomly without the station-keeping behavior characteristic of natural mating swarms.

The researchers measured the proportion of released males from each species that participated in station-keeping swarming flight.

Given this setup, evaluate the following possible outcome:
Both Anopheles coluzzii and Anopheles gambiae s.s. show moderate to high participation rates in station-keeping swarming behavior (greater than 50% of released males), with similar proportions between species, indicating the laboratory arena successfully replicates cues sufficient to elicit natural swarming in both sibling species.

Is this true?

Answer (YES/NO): NO